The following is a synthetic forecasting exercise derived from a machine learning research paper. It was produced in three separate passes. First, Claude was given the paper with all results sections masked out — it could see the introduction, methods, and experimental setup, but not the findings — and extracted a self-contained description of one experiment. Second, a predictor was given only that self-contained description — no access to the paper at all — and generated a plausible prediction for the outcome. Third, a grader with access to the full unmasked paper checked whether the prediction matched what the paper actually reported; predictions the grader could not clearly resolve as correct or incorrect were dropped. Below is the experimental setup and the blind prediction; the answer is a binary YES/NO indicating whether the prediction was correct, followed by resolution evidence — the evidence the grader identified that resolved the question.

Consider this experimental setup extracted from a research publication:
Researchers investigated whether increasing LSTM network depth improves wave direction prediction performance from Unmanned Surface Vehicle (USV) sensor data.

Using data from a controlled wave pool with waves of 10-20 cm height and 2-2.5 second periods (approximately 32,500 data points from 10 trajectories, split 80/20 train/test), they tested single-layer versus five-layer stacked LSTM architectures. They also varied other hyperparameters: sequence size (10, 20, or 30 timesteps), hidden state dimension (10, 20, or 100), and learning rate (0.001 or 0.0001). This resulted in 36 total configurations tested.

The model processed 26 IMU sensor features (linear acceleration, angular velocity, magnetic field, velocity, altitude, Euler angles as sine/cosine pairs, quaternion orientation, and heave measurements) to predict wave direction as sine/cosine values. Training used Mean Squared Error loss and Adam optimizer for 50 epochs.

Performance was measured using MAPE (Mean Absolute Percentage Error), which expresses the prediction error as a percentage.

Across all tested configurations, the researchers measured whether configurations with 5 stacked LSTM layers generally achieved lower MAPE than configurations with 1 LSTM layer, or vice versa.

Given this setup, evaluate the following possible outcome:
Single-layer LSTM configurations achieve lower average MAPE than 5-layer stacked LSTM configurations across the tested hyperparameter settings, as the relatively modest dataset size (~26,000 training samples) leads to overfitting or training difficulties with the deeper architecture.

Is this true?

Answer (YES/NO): YES